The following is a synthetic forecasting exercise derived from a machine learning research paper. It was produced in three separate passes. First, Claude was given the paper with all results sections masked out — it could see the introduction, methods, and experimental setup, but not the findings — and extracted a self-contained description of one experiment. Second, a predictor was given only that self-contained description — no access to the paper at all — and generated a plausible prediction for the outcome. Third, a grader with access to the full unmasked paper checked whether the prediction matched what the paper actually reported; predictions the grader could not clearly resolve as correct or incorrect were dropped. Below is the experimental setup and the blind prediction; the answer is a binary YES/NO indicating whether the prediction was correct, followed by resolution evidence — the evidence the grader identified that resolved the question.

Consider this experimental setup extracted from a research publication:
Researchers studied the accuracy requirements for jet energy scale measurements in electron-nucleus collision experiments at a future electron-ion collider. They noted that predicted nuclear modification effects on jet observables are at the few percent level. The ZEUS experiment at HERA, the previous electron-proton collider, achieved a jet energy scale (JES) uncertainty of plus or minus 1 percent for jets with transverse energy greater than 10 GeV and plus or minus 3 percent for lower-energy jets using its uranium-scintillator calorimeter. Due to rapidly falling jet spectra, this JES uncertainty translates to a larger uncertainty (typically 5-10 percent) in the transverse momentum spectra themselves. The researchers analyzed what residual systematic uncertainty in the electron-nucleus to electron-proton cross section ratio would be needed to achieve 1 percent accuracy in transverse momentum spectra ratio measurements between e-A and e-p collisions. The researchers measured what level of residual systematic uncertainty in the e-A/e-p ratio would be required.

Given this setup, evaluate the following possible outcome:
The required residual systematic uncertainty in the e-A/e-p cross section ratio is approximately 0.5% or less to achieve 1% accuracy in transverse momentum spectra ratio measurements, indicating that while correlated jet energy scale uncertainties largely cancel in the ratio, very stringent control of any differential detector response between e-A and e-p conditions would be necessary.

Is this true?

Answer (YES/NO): NO